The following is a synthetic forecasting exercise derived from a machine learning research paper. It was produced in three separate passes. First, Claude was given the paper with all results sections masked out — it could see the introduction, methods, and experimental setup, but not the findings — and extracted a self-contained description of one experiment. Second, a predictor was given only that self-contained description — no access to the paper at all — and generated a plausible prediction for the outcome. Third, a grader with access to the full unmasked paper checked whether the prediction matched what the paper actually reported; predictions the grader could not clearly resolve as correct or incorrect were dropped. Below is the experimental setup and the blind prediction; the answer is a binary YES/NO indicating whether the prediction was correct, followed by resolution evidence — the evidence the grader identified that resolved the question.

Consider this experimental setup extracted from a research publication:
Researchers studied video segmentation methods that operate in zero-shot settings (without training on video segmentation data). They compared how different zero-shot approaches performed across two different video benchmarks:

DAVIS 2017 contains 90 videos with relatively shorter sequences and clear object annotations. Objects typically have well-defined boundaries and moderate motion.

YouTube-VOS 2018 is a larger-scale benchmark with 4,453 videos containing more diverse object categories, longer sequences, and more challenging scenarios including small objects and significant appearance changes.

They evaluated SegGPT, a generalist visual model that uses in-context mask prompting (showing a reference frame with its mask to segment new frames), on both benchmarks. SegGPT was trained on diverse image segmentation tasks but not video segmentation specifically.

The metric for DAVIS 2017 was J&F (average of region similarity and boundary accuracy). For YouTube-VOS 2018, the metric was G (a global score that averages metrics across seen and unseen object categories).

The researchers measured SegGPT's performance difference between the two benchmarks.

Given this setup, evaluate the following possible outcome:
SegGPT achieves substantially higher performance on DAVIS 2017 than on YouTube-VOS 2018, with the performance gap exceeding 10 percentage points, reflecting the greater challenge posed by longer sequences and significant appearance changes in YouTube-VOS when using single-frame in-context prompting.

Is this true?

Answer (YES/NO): NO